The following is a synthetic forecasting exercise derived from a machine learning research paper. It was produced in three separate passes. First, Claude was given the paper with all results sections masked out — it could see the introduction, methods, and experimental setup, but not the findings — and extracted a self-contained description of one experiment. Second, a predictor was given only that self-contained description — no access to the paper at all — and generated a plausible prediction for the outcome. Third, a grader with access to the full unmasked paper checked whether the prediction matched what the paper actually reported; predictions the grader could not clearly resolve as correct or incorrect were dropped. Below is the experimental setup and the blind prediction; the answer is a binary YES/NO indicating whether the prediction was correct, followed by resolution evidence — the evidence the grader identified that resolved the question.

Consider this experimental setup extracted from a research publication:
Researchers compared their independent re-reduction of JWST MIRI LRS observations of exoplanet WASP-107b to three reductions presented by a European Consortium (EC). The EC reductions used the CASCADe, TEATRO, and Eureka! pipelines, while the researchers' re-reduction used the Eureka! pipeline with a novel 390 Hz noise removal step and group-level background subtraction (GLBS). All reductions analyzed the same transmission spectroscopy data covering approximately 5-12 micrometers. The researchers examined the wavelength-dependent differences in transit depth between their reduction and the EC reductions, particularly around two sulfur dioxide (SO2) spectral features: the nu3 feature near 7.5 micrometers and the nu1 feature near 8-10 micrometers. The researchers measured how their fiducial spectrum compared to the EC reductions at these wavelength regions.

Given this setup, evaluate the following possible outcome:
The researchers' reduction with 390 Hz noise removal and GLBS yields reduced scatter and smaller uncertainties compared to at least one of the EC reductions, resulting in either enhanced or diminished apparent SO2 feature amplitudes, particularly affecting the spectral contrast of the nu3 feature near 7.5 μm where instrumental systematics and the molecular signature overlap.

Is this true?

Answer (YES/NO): NO